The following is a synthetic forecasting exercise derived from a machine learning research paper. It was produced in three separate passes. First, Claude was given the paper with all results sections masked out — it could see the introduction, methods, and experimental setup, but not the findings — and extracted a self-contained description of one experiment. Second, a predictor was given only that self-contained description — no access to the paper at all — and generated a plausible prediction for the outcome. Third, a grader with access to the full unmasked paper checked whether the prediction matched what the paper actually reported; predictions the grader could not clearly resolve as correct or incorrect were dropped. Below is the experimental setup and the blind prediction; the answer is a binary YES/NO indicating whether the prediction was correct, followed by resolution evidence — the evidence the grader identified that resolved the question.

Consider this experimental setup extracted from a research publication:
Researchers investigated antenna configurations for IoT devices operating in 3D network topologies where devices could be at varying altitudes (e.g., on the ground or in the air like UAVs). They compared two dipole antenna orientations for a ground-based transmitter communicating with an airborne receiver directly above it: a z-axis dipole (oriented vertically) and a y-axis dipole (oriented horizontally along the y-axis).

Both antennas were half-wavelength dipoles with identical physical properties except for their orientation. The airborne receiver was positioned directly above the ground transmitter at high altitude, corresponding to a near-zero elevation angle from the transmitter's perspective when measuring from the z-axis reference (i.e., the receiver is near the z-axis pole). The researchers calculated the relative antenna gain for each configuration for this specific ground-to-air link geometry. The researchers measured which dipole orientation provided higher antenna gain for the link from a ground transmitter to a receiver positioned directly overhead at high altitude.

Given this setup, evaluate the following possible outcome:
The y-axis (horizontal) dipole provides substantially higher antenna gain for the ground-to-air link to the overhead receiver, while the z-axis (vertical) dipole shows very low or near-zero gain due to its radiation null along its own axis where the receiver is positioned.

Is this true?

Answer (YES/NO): YES